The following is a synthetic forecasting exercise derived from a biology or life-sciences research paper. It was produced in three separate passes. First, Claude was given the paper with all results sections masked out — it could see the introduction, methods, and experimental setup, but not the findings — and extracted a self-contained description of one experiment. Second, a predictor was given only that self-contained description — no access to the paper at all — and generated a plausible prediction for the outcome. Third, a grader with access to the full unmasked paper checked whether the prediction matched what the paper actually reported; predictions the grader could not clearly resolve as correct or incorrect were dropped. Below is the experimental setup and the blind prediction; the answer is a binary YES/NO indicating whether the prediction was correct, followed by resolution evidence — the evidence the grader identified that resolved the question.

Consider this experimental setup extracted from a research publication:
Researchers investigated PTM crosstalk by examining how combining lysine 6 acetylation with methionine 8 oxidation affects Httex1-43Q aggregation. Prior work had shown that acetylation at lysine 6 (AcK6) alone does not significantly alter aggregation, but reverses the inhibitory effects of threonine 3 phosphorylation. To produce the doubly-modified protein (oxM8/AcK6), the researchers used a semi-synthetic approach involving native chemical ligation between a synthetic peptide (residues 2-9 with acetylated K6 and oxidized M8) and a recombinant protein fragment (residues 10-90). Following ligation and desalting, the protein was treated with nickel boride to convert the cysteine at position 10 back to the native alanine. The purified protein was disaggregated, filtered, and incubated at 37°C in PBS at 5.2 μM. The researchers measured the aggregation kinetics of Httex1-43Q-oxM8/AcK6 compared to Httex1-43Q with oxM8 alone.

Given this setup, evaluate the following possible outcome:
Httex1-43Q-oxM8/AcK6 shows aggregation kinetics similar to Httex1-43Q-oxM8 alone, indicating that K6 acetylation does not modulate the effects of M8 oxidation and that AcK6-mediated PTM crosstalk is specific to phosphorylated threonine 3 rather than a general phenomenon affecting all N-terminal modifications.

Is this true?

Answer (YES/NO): NO